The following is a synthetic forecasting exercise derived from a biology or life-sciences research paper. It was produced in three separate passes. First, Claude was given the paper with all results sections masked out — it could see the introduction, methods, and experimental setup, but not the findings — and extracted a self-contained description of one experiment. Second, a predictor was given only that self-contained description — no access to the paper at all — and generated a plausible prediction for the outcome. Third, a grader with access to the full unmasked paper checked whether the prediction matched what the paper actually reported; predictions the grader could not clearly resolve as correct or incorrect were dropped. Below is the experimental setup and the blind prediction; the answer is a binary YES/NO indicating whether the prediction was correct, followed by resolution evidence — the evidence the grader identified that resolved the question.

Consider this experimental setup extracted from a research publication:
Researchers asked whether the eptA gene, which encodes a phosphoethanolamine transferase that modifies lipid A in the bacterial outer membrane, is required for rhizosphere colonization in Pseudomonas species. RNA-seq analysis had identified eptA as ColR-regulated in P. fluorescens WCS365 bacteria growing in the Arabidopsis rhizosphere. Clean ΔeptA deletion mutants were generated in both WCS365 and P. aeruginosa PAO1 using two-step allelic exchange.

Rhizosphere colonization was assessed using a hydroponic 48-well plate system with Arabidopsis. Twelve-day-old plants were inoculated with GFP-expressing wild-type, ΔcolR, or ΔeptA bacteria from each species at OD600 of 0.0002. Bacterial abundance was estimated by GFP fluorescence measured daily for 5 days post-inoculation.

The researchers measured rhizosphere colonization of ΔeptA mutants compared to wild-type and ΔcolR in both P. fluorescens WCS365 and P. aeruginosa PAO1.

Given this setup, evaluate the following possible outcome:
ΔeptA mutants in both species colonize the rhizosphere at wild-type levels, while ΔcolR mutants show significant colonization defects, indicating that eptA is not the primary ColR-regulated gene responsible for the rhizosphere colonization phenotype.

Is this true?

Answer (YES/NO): NO